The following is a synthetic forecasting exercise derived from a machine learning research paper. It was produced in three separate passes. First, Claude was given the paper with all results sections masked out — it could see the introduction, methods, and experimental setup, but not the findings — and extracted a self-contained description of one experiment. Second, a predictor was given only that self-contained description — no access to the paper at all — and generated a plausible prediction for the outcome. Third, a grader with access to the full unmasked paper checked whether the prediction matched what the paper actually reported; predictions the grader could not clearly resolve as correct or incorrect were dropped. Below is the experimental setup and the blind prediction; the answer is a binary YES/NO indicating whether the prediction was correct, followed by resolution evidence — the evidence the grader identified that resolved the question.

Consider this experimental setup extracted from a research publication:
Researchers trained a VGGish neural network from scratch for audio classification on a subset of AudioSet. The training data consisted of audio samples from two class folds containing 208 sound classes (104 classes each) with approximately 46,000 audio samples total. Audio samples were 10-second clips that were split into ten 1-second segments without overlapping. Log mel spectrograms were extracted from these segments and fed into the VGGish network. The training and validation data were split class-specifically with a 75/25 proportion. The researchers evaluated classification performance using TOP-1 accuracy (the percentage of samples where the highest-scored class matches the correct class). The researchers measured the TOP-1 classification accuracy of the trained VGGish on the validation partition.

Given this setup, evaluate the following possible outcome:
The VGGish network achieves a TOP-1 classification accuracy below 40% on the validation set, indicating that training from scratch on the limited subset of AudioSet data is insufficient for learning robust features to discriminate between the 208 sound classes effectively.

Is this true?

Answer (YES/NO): YES